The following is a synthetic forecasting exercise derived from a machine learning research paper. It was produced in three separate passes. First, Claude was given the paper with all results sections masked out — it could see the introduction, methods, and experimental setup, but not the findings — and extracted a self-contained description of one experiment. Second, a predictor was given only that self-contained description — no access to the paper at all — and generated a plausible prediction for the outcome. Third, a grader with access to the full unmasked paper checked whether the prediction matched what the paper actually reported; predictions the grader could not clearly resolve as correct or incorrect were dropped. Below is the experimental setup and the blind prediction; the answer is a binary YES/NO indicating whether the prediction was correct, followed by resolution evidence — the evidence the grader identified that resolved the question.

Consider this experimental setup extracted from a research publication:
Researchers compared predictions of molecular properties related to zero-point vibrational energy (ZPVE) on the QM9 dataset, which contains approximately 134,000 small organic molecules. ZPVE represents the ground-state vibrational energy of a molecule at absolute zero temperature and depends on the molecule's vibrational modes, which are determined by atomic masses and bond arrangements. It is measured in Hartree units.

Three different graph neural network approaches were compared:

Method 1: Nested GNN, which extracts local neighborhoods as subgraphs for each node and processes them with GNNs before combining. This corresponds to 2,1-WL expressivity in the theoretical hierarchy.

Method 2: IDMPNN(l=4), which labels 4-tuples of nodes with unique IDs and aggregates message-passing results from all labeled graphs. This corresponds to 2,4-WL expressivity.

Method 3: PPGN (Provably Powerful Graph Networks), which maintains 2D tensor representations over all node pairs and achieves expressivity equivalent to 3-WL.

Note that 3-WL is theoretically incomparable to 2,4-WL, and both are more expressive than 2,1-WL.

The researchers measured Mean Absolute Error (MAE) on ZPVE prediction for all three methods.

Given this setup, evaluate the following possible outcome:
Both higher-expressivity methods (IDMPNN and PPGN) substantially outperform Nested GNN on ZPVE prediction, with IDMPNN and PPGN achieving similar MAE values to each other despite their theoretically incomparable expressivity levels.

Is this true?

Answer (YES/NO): NO